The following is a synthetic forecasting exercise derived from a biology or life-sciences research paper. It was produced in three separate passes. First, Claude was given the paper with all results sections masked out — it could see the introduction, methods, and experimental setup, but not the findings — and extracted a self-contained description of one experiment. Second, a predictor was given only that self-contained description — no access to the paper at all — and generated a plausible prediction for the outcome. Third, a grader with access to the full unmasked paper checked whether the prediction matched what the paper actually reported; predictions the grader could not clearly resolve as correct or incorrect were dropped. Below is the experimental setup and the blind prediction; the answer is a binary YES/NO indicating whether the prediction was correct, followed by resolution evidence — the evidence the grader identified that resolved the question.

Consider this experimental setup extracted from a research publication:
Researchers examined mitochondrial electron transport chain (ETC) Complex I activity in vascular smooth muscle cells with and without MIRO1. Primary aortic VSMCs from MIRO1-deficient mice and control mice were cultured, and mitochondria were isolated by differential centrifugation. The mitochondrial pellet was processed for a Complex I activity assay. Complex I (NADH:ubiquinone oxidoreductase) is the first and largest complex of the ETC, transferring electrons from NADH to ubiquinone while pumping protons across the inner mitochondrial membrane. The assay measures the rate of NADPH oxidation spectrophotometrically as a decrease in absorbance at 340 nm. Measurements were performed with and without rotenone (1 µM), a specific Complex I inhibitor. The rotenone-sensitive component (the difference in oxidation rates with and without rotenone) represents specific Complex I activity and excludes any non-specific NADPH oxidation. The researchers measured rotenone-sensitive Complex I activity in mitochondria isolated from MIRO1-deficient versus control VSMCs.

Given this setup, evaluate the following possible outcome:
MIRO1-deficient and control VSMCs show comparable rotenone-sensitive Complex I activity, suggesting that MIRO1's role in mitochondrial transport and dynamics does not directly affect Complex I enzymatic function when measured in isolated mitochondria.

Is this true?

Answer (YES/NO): NO